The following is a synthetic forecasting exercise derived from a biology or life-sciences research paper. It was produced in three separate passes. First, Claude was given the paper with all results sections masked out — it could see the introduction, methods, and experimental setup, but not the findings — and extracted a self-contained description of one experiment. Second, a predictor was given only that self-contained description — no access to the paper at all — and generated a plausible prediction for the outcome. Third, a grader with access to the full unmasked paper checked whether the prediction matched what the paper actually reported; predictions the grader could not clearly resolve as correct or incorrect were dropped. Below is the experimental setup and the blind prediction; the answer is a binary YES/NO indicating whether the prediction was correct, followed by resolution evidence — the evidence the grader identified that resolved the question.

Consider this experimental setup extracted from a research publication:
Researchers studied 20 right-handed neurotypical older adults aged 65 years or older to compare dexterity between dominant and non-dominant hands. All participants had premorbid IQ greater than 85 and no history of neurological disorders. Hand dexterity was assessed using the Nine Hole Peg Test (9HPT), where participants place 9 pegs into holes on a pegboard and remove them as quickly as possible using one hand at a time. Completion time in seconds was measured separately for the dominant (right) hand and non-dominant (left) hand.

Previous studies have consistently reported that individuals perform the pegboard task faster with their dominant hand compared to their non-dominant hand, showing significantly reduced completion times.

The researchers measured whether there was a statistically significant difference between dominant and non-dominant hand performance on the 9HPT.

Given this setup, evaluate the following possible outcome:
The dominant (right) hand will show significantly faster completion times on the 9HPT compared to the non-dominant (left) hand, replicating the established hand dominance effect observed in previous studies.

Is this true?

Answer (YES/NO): NO